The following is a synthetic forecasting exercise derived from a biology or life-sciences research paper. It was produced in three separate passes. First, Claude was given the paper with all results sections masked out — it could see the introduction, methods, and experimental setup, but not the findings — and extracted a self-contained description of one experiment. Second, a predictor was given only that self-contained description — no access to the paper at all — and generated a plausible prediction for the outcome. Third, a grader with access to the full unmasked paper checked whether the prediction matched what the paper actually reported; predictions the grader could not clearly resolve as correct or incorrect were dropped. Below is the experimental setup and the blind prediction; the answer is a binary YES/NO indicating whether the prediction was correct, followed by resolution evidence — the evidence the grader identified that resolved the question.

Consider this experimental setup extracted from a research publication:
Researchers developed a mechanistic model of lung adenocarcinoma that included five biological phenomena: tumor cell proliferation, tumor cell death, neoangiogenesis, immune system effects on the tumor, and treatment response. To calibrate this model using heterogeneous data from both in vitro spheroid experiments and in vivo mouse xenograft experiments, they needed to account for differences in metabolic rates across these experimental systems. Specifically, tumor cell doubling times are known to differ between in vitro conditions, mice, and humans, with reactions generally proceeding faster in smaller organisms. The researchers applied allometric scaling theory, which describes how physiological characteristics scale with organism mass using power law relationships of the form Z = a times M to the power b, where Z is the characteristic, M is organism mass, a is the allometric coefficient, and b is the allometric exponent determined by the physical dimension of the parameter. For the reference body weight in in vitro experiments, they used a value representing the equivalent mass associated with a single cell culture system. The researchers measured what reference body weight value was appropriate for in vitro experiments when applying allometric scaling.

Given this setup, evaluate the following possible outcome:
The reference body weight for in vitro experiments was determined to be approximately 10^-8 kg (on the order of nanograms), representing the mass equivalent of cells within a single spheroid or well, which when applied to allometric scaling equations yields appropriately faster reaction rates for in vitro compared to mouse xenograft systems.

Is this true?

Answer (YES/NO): NO